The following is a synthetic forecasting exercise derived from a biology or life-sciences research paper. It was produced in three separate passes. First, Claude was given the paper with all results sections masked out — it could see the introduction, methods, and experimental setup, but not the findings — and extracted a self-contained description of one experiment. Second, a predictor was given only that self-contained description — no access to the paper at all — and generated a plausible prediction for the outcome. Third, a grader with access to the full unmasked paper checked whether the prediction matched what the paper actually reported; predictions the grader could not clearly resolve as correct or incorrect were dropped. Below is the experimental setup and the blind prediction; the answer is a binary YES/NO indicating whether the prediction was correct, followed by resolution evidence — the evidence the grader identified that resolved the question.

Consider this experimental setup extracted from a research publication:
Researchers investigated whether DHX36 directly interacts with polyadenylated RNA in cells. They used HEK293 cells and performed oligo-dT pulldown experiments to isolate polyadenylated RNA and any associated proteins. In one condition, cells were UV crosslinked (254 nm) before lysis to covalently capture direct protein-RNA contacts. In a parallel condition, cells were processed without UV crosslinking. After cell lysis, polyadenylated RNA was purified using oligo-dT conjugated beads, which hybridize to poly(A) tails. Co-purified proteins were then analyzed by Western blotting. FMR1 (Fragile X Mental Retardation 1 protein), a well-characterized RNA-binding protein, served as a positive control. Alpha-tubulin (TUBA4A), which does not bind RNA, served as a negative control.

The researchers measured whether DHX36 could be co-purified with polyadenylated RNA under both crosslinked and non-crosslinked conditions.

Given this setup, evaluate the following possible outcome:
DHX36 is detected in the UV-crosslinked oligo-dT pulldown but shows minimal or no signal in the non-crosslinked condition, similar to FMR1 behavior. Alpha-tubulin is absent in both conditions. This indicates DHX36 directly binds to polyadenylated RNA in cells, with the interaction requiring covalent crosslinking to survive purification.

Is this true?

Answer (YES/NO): NO